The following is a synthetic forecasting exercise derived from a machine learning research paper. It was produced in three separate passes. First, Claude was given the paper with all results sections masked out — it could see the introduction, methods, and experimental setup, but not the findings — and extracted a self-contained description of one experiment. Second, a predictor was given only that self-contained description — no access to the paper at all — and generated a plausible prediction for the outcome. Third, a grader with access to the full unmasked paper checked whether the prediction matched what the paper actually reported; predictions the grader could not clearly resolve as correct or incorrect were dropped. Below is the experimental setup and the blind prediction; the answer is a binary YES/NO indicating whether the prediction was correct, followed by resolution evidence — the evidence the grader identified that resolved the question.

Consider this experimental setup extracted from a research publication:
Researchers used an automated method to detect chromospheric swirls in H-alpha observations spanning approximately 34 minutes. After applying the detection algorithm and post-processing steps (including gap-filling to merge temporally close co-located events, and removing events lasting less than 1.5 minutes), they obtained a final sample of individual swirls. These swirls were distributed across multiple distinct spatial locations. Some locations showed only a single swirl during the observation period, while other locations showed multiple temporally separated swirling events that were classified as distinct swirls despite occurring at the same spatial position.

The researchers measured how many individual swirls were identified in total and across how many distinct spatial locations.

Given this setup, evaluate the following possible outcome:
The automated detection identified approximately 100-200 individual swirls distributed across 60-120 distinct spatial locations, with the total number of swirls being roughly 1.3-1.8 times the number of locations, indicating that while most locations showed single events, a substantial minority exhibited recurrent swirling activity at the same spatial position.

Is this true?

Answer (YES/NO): NO